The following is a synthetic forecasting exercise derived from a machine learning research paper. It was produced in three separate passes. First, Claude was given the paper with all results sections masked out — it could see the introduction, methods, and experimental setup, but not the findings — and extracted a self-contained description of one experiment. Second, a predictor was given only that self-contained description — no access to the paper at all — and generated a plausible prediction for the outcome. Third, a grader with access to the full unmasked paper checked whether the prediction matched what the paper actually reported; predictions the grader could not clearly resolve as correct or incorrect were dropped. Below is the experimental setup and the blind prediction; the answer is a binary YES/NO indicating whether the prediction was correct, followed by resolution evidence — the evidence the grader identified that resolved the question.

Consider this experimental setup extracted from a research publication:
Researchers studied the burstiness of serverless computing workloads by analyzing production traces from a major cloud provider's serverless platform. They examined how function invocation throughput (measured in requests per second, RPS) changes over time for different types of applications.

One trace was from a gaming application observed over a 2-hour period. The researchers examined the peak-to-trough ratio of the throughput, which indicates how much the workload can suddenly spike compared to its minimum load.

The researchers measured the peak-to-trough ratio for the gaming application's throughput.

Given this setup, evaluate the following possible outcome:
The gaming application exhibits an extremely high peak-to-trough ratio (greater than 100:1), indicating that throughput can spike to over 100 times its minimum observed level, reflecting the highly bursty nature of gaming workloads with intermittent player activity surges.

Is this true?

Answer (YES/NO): NO